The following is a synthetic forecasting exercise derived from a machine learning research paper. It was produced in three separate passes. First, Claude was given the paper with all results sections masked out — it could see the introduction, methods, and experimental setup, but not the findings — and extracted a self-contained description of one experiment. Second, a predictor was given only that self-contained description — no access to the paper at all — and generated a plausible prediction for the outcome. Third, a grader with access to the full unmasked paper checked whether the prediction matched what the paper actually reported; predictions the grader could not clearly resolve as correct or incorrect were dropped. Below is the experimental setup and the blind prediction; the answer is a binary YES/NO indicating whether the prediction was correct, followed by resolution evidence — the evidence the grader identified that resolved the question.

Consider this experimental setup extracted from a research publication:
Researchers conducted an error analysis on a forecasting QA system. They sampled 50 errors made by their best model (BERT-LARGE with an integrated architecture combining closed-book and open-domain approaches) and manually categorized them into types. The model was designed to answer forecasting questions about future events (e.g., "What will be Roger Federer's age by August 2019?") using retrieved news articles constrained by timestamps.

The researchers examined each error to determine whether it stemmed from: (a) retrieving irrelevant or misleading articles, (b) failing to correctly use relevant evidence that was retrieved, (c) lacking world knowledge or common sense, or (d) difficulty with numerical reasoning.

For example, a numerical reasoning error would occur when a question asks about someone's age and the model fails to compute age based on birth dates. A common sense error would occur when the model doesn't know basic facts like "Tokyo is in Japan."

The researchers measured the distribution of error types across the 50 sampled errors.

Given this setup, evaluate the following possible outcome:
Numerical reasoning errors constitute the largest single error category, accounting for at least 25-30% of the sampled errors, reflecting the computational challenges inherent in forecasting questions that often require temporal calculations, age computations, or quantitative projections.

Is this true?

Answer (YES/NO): NO